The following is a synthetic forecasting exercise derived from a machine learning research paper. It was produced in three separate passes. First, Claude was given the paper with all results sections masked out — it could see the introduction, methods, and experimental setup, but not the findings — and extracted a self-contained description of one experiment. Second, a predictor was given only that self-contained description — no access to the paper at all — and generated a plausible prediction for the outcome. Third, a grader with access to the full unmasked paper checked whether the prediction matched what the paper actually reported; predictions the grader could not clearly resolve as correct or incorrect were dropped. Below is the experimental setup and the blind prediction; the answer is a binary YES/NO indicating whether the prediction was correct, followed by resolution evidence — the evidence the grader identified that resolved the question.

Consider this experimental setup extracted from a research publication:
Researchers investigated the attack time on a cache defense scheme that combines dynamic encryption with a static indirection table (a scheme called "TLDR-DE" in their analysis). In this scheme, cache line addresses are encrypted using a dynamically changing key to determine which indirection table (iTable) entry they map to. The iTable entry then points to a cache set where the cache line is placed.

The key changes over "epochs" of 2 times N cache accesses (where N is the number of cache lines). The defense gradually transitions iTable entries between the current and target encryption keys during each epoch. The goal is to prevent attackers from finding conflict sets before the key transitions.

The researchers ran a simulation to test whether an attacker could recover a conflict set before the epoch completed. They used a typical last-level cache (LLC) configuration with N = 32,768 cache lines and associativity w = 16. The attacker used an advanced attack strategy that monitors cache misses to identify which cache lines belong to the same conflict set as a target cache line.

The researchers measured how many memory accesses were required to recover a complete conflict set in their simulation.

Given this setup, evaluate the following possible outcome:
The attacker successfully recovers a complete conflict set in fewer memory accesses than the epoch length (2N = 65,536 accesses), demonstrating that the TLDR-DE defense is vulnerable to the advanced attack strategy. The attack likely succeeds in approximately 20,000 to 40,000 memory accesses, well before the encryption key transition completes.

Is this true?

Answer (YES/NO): NO